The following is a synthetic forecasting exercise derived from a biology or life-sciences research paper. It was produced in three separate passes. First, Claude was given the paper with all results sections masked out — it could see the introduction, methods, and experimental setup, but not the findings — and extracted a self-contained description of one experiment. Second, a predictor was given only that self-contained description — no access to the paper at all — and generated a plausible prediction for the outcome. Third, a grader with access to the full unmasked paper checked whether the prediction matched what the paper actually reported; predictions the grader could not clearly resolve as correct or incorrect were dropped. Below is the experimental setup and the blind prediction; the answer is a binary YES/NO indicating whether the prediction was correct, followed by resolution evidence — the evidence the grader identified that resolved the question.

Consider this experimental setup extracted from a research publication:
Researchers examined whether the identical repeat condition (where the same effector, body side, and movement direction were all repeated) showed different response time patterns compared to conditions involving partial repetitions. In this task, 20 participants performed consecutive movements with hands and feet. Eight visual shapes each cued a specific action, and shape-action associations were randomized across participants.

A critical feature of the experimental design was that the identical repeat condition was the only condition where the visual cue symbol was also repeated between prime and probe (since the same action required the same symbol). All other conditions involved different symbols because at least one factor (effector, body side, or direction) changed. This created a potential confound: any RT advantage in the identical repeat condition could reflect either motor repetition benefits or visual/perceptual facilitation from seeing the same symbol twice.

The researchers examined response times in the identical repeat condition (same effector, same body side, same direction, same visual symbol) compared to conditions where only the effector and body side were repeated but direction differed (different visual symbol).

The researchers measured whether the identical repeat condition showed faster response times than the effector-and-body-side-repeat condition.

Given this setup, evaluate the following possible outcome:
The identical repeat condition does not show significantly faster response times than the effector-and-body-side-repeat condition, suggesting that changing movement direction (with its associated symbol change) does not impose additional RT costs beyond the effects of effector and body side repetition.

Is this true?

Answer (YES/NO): NO